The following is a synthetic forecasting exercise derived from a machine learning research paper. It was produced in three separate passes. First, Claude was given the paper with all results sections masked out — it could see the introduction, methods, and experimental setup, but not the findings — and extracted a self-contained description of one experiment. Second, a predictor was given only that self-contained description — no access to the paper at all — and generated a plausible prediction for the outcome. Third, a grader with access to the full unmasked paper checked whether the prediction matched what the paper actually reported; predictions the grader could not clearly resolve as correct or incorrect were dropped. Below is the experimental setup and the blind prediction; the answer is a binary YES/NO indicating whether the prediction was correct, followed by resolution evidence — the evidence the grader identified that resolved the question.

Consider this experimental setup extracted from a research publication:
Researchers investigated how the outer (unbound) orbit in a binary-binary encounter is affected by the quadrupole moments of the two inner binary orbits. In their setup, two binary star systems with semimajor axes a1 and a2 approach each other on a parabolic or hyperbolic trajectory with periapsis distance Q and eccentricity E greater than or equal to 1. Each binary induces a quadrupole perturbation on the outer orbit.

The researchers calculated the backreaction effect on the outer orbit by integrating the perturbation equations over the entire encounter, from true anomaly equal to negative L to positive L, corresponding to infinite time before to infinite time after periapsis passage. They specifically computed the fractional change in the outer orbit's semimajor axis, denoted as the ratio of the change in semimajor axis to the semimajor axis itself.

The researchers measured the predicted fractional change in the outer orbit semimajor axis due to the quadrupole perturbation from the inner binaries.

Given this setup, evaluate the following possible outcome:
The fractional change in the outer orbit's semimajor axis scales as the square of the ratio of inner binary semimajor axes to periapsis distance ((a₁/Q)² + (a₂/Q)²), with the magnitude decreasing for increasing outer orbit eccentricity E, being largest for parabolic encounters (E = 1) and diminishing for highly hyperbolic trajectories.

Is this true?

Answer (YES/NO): NO